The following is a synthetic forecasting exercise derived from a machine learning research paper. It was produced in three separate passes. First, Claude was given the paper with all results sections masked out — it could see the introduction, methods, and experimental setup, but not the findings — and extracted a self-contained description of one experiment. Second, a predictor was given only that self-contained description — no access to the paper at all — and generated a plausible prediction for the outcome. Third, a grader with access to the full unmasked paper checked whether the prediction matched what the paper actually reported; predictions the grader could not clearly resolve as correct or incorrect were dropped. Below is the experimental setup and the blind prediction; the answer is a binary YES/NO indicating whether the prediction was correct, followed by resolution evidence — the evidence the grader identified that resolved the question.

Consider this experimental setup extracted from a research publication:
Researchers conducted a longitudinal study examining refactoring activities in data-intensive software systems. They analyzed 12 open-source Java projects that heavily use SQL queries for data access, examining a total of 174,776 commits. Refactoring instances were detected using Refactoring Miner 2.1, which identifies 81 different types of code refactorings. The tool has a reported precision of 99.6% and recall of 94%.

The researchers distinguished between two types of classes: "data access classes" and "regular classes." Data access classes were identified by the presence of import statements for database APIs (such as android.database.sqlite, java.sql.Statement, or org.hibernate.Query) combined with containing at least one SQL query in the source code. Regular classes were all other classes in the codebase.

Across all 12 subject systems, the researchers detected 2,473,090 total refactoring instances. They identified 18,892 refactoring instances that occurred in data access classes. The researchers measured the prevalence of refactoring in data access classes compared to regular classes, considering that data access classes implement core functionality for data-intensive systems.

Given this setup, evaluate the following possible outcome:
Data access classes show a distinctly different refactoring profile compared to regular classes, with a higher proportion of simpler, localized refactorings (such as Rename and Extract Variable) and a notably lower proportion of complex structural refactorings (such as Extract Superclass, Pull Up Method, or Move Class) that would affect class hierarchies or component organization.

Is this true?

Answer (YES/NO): YES